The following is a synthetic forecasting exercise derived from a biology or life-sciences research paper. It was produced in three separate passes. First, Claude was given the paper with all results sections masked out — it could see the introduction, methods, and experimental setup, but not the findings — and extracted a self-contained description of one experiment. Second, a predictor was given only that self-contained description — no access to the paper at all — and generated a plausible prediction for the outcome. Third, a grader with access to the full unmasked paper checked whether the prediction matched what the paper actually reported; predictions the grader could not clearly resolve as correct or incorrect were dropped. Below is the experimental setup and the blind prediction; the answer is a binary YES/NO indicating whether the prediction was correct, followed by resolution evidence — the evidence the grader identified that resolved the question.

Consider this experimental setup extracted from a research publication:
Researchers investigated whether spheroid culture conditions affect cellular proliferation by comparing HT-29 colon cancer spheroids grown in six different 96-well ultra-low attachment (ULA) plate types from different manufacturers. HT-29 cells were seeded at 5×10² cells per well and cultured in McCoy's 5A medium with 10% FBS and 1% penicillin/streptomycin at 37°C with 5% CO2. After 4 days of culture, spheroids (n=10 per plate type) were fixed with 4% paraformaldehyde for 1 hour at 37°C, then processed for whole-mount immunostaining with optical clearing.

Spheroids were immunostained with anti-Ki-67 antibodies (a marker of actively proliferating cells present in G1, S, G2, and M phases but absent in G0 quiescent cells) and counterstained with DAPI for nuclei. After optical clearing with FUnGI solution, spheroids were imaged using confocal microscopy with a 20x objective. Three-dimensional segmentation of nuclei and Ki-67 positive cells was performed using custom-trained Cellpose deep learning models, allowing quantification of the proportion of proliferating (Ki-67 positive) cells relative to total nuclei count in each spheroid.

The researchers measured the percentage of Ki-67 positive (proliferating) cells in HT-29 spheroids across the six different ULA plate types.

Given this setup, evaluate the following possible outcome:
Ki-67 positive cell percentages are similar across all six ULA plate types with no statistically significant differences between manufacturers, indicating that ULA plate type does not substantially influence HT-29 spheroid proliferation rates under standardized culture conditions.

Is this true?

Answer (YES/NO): YES